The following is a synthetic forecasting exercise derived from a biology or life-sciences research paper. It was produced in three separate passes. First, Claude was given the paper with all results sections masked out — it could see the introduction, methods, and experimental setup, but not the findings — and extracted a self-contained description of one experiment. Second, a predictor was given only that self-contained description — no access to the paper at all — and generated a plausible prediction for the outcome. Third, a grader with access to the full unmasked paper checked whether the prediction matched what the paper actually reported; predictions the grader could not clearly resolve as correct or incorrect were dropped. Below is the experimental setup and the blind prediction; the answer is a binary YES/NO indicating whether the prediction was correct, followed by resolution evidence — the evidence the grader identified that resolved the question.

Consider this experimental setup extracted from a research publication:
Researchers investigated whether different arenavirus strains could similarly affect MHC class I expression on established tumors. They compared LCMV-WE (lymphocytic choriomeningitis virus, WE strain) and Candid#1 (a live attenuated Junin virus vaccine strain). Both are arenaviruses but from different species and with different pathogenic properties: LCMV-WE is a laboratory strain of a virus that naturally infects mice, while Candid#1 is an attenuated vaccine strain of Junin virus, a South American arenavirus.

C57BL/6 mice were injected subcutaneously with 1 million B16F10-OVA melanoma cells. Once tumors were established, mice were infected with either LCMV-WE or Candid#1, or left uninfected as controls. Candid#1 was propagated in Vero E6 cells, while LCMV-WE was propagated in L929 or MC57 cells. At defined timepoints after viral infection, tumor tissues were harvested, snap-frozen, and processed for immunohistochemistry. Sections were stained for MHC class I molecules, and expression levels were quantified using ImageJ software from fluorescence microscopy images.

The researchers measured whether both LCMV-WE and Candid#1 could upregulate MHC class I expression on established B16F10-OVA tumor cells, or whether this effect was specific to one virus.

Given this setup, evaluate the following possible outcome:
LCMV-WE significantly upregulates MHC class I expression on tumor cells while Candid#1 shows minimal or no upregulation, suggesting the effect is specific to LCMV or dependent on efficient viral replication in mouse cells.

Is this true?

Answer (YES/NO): NO